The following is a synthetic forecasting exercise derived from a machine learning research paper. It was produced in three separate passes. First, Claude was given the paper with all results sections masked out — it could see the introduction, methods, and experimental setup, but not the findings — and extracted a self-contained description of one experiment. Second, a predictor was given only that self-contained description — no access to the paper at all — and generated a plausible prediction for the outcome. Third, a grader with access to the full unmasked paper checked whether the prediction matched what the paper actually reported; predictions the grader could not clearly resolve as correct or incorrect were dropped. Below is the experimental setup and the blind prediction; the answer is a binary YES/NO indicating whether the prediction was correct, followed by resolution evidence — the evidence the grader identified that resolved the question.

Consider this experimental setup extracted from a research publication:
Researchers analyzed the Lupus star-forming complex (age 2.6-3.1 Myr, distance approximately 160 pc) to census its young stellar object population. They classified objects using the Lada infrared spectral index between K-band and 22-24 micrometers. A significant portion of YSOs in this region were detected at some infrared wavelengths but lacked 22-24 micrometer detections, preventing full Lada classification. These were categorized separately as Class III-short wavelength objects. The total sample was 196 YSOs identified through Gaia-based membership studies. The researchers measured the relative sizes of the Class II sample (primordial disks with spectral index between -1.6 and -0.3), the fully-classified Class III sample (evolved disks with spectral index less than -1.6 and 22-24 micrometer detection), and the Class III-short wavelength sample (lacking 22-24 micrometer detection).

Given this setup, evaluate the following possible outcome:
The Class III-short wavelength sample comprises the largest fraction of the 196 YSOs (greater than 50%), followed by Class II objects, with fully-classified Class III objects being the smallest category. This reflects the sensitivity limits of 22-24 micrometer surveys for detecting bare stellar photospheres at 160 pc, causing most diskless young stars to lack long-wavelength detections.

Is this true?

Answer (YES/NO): NO